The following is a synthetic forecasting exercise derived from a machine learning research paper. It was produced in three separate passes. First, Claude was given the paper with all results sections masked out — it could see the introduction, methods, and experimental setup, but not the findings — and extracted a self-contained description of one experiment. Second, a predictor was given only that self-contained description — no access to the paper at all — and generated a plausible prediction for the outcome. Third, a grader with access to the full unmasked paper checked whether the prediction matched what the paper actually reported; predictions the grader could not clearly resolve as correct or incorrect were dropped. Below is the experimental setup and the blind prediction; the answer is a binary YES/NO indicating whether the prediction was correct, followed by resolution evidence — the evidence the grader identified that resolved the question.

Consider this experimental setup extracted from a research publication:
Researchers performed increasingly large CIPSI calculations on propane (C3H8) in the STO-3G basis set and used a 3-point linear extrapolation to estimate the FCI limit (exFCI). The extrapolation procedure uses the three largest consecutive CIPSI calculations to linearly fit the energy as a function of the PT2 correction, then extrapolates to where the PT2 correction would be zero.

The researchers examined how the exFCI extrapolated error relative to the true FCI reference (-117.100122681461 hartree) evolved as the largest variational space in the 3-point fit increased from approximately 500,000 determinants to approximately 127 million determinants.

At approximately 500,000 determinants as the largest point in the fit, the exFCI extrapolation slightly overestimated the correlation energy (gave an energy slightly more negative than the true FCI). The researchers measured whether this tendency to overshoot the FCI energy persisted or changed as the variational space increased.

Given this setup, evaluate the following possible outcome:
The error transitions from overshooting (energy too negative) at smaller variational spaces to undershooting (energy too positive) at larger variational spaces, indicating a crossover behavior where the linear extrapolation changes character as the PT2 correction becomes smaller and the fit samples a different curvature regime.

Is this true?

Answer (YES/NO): YES